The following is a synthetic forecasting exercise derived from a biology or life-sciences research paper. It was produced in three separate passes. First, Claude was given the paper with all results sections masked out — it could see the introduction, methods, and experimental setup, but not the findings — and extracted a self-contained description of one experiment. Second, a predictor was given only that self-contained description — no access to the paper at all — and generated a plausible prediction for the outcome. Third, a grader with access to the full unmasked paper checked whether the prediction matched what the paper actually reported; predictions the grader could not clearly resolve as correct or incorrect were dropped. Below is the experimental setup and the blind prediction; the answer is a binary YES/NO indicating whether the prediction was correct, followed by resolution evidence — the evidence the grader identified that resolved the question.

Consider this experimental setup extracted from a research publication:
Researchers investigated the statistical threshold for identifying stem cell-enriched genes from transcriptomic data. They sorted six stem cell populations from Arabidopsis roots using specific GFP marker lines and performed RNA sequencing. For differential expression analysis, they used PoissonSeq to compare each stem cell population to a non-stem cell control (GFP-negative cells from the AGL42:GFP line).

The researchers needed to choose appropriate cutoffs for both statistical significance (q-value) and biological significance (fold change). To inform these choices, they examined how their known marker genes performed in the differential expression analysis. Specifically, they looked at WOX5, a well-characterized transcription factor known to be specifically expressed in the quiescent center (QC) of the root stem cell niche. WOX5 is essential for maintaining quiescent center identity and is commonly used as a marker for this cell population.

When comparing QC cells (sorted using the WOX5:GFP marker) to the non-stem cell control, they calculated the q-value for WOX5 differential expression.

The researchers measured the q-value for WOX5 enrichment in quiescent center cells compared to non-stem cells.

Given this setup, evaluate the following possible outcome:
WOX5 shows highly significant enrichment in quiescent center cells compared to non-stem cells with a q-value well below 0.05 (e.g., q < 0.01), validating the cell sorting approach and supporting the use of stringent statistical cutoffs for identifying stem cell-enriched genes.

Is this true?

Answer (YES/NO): NO